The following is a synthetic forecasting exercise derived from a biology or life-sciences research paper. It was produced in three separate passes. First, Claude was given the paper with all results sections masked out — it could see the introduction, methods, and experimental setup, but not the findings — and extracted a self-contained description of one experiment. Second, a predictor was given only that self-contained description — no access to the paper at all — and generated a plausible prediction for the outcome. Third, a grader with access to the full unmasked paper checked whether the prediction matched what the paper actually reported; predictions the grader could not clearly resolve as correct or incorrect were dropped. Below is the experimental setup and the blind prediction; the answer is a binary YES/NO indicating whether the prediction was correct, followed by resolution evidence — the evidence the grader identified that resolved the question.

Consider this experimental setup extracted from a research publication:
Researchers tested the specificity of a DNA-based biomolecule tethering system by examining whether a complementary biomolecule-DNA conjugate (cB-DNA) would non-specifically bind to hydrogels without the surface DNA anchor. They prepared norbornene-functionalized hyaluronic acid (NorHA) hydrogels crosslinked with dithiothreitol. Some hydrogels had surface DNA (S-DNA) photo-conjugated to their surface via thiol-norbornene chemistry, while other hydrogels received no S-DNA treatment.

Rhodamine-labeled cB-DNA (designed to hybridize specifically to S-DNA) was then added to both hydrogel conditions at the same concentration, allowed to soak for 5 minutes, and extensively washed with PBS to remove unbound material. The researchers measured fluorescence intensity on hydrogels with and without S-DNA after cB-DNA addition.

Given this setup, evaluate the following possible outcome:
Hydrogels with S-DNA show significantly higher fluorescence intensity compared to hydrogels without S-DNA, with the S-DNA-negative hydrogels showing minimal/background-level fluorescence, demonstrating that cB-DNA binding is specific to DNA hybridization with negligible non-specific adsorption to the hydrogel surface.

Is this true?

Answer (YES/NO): YES